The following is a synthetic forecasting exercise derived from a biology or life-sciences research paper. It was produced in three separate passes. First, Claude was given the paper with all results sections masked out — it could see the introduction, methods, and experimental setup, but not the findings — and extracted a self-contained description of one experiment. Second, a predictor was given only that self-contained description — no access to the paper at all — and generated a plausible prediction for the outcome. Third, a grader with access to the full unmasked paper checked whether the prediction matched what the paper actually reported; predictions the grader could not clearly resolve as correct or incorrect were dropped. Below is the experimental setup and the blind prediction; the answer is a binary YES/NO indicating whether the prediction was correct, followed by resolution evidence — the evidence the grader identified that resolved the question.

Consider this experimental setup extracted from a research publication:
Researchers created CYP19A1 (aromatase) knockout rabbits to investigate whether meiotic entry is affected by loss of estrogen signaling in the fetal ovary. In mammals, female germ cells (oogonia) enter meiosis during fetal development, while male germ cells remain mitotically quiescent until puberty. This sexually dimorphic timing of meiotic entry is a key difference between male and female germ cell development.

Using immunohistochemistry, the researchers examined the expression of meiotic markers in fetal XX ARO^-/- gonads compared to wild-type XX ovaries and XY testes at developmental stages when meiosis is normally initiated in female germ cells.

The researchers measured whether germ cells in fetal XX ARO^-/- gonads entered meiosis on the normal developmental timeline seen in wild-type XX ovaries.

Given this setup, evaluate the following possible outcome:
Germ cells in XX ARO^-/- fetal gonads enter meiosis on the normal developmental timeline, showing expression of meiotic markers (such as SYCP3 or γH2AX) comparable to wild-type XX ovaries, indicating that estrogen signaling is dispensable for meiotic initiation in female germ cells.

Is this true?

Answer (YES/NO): NO